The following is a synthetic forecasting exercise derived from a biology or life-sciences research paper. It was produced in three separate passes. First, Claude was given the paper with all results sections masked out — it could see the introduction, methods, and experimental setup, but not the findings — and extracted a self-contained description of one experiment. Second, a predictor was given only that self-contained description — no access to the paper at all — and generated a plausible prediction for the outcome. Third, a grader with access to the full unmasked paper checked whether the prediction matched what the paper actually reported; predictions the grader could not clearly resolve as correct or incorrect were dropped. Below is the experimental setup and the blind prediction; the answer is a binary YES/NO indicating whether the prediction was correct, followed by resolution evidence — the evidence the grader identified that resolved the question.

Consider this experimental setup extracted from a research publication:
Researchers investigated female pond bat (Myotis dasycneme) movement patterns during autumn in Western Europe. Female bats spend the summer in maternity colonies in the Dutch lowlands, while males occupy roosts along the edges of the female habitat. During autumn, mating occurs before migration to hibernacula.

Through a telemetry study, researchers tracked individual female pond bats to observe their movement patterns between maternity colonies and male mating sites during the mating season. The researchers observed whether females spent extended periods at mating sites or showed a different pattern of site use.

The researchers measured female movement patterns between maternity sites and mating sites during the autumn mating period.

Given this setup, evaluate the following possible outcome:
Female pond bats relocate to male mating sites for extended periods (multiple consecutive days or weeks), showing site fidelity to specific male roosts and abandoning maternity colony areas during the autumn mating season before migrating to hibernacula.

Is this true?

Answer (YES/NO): NO